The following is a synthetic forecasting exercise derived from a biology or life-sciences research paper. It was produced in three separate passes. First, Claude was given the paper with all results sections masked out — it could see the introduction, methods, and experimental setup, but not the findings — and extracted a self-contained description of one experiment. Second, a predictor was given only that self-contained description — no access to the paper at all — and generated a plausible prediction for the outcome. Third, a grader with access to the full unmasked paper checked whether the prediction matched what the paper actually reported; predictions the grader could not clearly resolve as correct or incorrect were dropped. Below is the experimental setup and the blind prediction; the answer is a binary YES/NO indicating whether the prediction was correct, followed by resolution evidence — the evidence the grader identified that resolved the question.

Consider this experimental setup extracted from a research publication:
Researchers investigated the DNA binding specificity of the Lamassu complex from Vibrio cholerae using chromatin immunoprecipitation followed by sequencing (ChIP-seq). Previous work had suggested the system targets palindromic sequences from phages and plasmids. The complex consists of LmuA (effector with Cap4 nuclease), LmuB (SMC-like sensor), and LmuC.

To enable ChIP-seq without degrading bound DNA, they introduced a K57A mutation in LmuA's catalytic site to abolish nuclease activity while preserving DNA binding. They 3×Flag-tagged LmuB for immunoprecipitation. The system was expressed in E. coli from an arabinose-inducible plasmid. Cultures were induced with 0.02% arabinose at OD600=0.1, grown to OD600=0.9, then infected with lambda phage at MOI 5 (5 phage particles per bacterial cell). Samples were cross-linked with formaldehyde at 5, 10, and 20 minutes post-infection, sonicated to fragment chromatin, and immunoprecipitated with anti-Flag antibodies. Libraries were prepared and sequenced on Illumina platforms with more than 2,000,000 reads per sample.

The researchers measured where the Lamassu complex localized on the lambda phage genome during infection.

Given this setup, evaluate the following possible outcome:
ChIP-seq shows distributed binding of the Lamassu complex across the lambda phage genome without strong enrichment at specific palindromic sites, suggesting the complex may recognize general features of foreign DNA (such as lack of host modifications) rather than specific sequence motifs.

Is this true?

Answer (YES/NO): NO